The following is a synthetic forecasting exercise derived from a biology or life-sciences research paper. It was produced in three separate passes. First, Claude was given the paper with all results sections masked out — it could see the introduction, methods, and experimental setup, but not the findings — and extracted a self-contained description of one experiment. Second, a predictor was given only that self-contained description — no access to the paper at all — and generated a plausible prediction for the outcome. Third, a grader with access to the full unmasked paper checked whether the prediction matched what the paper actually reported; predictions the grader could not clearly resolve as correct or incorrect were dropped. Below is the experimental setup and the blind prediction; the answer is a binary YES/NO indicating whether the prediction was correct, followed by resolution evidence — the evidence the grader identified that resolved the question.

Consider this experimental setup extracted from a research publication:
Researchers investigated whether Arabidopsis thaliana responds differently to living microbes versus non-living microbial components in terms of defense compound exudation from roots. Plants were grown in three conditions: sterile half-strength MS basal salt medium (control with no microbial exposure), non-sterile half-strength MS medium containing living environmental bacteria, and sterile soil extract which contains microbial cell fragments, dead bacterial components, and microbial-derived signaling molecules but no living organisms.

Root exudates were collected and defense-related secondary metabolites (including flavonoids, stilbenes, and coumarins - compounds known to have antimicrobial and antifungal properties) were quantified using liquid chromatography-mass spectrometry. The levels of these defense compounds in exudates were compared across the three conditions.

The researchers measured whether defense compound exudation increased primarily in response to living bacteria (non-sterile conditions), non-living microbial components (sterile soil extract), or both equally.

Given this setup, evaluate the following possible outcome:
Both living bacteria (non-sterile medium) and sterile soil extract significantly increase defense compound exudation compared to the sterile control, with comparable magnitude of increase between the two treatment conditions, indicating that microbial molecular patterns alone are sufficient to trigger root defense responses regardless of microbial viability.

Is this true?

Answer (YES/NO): NO